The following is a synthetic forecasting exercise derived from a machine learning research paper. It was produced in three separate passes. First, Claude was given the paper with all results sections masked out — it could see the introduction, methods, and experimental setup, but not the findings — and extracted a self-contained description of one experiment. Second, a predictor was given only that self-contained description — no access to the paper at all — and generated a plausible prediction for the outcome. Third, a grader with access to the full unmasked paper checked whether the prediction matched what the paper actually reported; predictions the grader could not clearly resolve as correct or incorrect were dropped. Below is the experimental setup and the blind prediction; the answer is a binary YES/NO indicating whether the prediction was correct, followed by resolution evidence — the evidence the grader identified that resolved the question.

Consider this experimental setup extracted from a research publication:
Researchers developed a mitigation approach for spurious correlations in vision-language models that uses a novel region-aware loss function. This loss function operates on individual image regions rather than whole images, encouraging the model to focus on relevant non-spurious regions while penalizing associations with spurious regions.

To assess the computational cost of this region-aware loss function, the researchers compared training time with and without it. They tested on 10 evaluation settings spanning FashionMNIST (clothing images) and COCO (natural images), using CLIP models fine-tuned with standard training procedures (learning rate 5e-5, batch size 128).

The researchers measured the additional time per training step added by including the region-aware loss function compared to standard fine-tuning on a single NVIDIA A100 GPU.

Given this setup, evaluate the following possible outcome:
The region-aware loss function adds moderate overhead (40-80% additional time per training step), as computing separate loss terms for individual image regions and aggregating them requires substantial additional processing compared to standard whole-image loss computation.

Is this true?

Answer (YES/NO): NO